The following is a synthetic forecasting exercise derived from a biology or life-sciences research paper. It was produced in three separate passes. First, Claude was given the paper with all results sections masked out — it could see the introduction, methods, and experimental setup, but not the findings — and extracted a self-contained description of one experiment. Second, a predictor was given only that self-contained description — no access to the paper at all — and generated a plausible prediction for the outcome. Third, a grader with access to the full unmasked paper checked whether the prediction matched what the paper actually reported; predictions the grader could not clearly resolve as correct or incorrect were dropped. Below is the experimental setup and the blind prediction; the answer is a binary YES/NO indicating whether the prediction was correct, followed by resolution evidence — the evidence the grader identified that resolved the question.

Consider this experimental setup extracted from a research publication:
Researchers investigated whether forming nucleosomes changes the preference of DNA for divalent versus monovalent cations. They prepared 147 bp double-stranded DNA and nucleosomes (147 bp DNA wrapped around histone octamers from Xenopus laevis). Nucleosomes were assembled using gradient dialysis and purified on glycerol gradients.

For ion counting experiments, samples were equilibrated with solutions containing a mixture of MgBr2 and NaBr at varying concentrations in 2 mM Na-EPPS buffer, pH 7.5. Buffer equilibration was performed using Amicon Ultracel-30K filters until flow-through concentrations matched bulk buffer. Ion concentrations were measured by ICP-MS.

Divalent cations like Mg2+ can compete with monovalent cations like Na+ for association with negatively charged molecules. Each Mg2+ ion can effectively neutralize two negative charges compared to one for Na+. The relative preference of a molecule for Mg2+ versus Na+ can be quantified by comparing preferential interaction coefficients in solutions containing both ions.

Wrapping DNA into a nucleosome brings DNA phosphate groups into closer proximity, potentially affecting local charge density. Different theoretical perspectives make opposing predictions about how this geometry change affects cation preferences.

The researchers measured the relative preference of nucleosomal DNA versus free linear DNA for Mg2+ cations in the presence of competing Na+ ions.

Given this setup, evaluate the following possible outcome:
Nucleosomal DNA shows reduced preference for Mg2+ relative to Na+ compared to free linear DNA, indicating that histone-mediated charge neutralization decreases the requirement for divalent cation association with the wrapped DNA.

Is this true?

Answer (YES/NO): NO